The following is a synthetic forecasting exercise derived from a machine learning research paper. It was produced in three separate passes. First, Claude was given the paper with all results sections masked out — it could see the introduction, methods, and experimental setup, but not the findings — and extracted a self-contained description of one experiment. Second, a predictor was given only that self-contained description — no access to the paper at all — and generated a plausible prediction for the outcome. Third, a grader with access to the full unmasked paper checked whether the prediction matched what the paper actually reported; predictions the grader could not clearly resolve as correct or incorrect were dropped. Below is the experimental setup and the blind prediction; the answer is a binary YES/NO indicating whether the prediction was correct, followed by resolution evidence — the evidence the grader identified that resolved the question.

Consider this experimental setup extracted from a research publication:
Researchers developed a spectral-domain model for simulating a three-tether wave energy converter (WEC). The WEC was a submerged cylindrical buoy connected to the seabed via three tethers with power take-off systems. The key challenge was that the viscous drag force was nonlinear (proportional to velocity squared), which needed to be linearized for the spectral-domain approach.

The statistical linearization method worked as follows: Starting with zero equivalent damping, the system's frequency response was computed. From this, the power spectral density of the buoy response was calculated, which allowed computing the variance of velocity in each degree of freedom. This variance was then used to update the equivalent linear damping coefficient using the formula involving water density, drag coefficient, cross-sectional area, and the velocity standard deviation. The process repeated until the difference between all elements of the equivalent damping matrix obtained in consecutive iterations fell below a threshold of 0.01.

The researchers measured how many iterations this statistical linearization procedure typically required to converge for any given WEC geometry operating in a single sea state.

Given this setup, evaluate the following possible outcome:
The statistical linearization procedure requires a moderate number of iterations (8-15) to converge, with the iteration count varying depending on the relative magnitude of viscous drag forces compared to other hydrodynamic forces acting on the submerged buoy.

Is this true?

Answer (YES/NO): NO